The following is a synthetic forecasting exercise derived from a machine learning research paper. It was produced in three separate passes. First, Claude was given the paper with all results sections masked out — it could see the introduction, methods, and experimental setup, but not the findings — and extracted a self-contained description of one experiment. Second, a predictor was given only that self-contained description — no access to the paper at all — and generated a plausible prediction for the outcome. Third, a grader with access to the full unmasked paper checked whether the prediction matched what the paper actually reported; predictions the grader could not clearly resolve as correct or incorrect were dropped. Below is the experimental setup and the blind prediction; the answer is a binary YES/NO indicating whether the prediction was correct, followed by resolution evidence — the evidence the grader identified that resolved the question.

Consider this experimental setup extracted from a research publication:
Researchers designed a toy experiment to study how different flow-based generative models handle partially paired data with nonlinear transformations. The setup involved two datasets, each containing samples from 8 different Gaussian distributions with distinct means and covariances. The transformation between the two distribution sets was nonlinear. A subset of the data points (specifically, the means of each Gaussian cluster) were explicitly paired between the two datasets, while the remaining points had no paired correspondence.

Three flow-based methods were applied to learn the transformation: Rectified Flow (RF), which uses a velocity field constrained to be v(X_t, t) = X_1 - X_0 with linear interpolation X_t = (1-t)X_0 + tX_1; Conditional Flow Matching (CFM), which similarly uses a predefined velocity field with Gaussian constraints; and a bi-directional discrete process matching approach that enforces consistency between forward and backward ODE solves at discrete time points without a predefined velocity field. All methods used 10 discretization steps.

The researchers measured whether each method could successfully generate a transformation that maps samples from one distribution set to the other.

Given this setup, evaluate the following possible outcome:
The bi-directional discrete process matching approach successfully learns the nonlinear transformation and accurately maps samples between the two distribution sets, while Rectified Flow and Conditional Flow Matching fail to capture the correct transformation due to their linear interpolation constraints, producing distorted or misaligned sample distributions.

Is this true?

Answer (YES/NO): YES